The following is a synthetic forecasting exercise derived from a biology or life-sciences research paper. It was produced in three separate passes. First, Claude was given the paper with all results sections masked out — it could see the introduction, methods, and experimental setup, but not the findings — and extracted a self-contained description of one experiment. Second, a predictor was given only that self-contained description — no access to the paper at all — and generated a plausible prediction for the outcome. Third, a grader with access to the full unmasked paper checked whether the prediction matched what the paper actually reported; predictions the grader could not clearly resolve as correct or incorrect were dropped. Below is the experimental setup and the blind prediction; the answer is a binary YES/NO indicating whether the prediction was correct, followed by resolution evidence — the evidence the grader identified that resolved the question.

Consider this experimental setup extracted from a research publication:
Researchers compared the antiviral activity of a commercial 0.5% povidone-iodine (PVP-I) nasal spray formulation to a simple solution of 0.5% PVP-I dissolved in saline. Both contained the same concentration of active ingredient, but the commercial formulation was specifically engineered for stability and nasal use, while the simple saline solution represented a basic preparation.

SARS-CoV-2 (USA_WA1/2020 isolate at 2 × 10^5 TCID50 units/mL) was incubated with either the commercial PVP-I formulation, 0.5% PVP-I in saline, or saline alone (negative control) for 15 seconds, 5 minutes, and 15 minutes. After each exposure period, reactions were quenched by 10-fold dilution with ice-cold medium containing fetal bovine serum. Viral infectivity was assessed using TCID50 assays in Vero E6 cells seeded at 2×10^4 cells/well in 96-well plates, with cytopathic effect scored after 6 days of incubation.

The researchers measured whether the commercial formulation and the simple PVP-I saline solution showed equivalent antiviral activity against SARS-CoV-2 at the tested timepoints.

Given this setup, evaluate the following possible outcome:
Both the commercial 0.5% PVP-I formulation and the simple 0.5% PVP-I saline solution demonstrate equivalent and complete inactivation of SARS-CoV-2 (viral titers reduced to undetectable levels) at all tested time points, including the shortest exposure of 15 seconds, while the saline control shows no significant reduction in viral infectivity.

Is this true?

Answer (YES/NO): NO